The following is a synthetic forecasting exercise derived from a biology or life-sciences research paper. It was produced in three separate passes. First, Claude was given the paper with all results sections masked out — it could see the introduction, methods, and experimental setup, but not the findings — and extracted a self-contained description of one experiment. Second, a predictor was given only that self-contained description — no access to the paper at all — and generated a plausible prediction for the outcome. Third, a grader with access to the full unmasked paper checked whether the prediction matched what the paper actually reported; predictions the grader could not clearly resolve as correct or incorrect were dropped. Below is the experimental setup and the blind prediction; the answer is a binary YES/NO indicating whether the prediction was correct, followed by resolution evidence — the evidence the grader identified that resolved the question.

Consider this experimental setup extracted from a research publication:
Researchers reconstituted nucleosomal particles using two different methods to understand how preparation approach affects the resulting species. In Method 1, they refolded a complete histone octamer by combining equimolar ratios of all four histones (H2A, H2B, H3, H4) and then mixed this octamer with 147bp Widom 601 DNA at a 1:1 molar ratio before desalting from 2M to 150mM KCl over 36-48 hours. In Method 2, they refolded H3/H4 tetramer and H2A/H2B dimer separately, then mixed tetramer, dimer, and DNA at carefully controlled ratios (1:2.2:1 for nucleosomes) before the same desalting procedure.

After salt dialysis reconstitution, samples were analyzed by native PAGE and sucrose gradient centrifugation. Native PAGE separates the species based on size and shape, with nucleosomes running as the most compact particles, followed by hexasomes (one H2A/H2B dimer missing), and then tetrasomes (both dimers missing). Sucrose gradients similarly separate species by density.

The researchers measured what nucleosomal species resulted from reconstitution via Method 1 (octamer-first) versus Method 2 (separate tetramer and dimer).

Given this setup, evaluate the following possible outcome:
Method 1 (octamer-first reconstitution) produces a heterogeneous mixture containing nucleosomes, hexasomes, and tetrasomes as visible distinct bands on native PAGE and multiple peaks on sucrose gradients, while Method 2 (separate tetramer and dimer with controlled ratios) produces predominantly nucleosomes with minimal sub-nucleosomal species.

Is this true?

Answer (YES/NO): NO